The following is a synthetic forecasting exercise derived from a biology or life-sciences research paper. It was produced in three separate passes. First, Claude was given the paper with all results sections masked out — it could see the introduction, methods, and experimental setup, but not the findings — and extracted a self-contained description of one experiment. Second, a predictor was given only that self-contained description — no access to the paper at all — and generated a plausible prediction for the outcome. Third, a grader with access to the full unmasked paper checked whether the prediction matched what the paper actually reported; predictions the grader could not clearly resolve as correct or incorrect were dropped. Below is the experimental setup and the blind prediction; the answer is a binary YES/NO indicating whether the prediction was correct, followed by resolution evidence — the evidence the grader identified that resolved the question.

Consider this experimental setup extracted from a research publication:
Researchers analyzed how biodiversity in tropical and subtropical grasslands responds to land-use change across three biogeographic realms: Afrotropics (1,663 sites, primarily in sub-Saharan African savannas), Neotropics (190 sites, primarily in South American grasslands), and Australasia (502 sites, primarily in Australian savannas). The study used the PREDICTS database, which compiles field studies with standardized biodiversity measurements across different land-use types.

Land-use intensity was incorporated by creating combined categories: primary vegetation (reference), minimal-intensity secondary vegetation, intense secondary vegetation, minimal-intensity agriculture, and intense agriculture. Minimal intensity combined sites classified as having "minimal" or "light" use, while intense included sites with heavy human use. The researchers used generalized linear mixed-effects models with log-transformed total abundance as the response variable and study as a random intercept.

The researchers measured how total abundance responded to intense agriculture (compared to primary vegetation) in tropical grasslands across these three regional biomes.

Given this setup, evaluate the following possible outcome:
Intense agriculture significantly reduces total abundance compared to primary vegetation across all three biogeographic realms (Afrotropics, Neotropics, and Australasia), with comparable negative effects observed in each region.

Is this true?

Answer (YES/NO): NO